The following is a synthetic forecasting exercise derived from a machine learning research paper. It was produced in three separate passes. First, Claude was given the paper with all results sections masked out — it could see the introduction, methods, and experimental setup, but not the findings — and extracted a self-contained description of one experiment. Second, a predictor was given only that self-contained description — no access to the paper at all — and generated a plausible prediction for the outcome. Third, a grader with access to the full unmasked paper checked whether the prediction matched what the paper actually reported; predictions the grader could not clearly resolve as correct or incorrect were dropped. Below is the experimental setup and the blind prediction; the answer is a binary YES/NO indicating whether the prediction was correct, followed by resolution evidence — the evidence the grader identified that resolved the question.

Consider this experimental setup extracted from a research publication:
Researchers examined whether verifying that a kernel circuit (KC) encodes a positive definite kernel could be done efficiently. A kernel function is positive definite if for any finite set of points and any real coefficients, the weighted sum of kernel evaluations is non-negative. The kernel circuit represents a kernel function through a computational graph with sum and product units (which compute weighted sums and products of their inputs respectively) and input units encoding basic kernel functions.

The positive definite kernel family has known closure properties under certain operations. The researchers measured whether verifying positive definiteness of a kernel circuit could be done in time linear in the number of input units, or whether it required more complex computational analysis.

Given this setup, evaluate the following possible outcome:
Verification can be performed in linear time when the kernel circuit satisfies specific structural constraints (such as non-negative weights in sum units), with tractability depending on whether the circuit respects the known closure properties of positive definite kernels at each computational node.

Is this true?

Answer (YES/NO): YES